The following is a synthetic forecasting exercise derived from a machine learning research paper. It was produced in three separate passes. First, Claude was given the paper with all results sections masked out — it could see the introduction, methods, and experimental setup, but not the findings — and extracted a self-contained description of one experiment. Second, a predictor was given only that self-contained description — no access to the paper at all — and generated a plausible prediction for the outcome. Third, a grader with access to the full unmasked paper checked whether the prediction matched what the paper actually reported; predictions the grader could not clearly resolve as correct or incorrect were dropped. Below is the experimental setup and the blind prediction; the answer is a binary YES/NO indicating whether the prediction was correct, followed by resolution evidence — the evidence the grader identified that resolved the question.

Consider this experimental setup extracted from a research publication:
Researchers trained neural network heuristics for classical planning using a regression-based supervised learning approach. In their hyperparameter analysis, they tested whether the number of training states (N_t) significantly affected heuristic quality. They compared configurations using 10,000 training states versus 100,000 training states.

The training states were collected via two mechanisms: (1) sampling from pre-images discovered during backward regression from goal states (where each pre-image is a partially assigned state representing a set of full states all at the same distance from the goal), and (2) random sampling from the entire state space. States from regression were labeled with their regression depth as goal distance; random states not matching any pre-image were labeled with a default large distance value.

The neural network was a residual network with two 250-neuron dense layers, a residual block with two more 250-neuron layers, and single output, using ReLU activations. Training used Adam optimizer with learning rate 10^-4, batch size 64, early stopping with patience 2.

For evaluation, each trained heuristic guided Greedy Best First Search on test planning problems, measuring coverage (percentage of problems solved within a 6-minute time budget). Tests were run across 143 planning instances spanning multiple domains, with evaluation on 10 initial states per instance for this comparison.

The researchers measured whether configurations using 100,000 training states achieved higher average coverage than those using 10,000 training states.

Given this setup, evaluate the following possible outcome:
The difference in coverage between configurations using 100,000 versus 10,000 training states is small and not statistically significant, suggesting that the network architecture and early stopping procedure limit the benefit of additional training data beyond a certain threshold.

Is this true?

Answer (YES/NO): YES